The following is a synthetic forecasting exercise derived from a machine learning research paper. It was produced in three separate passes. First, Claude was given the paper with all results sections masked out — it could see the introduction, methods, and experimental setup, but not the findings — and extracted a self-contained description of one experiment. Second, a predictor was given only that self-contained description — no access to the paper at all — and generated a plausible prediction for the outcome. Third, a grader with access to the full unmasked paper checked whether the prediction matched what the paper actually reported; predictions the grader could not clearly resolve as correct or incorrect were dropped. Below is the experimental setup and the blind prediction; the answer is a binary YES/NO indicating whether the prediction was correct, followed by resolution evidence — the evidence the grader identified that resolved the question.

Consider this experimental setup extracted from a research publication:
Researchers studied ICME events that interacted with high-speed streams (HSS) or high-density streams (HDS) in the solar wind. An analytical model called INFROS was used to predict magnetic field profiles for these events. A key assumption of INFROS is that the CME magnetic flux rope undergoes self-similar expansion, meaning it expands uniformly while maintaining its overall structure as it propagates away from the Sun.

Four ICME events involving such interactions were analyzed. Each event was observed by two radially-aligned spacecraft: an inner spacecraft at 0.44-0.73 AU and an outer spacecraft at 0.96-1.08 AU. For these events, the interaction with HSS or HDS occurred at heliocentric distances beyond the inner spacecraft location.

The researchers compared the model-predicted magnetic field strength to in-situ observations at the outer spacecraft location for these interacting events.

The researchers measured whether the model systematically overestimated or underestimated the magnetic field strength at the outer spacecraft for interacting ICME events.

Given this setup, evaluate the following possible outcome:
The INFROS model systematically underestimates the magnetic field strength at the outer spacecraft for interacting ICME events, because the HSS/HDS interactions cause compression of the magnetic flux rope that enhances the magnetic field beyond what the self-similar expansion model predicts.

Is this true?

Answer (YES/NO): YES